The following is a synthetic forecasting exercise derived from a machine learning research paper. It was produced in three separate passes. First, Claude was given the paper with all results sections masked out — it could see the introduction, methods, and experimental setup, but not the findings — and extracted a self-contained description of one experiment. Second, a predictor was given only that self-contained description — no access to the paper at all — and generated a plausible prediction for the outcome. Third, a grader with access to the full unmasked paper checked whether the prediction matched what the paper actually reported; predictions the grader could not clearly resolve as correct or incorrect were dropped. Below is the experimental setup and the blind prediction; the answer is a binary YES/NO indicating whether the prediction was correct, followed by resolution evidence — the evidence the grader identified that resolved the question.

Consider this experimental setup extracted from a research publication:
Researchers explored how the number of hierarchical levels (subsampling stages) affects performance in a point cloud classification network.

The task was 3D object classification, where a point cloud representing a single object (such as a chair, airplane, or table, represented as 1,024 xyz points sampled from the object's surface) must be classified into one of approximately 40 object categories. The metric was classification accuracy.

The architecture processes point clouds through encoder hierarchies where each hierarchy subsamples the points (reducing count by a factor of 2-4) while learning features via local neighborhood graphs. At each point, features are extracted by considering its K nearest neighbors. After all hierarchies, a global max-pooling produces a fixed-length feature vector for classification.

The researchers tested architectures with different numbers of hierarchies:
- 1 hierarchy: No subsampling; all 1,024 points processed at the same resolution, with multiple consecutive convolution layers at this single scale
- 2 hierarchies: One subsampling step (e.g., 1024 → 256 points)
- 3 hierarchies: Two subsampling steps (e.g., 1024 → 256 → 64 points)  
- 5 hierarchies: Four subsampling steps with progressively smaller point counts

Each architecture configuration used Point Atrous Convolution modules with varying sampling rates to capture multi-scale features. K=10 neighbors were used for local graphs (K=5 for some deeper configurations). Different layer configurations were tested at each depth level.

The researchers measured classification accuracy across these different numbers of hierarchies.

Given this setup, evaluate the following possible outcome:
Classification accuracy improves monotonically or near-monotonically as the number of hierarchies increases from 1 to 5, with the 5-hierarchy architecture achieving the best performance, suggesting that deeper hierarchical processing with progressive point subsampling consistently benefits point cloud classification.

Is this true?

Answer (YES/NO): NO